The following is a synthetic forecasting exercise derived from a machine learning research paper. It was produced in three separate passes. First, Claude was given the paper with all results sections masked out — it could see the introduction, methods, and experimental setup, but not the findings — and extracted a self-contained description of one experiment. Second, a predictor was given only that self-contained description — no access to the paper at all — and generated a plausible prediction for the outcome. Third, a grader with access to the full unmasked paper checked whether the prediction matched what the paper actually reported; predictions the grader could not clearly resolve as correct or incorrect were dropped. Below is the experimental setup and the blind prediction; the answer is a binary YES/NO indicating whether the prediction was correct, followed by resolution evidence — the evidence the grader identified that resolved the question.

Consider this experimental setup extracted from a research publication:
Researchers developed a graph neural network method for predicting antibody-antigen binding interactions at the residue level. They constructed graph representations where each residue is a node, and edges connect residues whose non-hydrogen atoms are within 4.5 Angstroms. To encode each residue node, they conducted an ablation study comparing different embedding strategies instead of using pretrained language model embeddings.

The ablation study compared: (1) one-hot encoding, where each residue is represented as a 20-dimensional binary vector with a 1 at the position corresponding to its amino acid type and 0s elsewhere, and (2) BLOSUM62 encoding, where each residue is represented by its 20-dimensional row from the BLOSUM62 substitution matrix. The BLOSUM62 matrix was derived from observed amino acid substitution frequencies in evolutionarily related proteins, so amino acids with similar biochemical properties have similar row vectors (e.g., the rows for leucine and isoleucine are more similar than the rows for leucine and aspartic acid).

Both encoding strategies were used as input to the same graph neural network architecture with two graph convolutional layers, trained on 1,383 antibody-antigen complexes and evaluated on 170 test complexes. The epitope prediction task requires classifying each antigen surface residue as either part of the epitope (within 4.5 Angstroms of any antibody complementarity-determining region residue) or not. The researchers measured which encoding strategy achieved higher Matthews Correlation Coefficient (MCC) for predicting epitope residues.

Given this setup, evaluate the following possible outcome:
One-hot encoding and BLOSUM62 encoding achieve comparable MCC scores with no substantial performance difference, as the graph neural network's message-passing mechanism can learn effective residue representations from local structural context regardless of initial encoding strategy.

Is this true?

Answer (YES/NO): YES